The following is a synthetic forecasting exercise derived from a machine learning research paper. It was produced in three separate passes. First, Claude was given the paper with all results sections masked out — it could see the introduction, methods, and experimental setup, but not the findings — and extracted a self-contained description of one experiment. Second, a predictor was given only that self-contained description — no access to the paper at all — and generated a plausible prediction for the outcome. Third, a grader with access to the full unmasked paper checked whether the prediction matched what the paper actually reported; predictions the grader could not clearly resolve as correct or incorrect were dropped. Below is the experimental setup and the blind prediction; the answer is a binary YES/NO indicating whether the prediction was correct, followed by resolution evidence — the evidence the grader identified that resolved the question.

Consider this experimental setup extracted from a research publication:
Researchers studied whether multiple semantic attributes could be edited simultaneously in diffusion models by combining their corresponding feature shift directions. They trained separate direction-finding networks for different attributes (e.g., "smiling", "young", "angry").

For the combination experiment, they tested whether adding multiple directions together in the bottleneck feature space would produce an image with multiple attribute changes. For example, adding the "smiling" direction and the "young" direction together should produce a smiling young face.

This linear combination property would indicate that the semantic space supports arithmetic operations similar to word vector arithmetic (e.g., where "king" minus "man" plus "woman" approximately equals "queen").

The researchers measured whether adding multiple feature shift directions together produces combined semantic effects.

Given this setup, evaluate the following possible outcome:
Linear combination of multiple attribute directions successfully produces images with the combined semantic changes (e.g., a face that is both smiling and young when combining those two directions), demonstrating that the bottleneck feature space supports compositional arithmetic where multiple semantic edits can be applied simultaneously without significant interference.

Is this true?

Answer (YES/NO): YES